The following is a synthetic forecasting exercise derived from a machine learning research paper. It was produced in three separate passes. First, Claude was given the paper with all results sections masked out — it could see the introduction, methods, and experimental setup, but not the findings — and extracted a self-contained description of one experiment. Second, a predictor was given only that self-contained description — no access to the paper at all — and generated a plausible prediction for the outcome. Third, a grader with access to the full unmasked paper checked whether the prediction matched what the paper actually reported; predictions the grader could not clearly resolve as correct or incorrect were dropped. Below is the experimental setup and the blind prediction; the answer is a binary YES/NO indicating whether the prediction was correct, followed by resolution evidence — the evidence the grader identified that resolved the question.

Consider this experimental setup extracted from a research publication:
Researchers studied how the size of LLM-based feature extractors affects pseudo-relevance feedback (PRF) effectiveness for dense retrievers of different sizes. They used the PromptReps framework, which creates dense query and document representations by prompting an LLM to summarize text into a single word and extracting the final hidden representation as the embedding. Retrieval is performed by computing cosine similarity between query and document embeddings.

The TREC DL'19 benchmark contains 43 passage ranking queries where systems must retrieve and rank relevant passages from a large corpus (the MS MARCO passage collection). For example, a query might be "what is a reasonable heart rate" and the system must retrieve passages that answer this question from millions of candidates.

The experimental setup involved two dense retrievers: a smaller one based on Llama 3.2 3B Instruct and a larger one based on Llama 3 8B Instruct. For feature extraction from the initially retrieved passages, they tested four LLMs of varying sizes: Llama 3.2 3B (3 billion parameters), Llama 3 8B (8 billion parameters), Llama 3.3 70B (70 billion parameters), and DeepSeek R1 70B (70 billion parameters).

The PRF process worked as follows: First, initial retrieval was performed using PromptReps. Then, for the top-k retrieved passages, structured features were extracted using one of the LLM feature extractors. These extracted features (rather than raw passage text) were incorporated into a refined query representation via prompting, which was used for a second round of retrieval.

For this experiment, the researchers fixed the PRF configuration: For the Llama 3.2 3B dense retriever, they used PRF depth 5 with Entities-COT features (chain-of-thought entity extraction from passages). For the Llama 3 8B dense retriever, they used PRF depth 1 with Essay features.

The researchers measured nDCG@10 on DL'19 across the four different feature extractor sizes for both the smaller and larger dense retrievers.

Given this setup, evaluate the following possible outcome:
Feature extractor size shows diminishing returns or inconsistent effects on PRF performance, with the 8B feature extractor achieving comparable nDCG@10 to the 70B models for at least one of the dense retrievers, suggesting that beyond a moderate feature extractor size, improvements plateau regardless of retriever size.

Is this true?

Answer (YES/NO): NO